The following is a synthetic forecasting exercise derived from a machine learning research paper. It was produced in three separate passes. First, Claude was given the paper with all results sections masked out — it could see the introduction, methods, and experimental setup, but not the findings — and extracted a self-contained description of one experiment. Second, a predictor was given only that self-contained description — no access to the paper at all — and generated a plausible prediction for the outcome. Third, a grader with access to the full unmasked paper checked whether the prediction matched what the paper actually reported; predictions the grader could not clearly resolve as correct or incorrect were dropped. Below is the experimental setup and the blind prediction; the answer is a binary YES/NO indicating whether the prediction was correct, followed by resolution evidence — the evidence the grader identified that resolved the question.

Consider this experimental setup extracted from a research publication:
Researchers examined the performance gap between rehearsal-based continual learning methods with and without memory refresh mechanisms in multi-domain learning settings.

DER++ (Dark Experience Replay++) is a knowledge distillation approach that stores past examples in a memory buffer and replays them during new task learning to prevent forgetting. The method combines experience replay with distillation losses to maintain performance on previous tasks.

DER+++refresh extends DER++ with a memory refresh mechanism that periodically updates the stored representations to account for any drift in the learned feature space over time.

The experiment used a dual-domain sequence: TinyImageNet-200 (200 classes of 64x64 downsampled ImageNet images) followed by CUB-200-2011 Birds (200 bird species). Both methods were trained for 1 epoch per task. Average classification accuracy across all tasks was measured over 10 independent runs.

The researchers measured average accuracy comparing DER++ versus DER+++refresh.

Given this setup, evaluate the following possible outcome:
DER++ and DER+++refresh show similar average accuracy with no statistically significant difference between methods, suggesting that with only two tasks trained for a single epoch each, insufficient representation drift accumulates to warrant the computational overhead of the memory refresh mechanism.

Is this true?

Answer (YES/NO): YES